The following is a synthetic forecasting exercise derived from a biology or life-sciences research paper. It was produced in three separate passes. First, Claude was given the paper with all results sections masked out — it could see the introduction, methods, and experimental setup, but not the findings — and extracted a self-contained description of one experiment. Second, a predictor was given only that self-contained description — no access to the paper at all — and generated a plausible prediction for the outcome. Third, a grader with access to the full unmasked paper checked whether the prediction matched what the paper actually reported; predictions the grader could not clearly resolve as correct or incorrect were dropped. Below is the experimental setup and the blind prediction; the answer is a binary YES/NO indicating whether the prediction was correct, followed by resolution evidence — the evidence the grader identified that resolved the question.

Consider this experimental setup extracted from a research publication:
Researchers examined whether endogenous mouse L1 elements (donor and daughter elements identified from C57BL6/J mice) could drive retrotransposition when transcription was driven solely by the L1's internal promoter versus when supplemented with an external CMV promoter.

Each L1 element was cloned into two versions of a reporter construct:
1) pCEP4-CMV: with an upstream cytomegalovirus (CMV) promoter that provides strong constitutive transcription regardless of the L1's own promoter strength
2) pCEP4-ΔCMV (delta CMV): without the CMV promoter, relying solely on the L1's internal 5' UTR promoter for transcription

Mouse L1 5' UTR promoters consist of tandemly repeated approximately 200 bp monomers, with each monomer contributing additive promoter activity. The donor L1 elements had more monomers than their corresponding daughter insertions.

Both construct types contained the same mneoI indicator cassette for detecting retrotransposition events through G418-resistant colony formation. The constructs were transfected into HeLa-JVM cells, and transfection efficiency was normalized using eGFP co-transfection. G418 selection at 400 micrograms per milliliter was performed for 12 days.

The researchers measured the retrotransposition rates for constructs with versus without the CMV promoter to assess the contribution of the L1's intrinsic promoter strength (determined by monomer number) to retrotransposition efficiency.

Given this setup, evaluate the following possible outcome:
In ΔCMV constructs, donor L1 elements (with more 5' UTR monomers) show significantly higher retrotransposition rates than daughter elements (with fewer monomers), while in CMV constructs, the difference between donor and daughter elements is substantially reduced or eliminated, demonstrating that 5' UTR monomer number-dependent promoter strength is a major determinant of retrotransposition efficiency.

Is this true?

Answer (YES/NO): YES